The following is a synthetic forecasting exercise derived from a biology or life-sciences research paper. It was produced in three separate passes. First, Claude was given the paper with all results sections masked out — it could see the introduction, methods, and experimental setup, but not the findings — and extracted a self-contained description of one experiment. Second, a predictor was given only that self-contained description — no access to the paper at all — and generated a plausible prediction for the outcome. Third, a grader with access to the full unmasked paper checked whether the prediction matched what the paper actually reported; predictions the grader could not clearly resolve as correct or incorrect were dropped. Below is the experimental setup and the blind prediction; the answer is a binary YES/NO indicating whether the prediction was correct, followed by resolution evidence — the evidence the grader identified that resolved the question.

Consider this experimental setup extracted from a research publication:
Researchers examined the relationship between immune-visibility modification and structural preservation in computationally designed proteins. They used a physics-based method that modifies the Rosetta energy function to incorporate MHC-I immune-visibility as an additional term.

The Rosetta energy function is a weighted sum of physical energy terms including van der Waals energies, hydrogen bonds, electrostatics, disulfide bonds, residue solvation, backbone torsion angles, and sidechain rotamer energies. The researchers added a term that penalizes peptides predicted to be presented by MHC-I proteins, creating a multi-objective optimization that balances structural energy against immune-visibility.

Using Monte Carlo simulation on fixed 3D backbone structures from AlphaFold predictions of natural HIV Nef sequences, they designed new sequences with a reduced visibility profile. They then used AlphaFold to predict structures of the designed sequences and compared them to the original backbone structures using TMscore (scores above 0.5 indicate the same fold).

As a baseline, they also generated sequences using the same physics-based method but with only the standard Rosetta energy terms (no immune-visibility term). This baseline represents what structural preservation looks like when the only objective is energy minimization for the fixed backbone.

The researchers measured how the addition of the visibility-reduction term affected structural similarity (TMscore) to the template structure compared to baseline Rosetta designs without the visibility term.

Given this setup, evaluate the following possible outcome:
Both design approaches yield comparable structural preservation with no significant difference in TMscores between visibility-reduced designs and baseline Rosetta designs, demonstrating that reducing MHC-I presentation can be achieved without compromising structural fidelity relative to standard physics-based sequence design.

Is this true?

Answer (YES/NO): YES